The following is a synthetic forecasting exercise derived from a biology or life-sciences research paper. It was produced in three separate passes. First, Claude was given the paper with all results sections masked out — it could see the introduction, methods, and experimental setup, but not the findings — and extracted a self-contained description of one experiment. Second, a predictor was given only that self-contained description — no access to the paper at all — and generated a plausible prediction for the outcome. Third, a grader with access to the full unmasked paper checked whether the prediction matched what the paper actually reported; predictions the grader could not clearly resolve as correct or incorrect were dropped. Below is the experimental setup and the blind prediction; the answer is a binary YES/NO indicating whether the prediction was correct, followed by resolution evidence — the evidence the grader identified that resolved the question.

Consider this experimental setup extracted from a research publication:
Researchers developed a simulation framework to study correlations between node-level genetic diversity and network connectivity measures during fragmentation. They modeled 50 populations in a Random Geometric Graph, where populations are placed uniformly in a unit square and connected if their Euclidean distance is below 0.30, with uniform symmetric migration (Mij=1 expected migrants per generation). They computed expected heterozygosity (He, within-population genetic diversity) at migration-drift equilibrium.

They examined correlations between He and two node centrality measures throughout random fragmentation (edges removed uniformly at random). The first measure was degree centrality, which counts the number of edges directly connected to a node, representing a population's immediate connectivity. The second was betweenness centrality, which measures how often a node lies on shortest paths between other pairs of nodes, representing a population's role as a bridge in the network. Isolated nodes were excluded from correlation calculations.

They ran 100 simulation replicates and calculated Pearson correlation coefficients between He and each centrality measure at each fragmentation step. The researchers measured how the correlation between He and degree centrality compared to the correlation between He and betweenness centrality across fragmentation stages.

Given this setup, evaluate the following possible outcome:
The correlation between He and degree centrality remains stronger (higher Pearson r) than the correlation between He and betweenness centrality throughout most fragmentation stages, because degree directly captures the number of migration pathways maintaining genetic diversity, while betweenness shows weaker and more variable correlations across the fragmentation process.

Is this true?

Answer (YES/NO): NO